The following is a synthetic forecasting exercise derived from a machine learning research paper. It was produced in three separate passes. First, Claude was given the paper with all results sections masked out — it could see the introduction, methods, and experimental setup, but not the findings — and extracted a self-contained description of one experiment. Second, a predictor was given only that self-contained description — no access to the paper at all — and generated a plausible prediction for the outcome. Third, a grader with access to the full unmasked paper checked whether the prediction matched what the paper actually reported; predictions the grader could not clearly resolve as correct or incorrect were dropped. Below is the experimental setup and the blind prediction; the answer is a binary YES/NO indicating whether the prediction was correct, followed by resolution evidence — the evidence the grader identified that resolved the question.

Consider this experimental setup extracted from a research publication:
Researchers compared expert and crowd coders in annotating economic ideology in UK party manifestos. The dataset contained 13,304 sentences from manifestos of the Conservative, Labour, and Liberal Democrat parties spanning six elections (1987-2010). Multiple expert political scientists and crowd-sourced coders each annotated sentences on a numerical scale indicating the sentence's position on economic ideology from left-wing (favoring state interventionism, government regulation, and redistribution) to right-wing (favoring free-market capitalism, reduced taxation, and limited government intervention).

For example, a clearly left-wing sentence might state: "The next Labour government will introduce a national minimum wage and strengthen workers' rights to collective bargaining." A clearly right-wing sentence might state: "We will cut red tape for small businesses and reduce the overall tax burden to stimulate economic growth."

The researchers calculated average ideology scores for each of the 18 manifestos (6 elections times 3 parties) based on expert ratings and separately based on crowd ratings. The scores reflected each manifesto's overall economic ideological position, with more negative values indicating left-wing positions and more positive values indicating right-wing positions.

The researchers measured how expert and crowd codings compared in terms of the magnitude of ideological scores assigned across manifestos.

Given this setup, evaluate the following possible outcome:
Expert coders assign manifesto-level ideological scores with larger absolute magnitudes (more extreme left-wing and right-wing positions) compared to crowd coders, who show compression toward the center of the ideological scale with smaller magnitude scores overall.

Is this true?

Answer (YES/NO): YES